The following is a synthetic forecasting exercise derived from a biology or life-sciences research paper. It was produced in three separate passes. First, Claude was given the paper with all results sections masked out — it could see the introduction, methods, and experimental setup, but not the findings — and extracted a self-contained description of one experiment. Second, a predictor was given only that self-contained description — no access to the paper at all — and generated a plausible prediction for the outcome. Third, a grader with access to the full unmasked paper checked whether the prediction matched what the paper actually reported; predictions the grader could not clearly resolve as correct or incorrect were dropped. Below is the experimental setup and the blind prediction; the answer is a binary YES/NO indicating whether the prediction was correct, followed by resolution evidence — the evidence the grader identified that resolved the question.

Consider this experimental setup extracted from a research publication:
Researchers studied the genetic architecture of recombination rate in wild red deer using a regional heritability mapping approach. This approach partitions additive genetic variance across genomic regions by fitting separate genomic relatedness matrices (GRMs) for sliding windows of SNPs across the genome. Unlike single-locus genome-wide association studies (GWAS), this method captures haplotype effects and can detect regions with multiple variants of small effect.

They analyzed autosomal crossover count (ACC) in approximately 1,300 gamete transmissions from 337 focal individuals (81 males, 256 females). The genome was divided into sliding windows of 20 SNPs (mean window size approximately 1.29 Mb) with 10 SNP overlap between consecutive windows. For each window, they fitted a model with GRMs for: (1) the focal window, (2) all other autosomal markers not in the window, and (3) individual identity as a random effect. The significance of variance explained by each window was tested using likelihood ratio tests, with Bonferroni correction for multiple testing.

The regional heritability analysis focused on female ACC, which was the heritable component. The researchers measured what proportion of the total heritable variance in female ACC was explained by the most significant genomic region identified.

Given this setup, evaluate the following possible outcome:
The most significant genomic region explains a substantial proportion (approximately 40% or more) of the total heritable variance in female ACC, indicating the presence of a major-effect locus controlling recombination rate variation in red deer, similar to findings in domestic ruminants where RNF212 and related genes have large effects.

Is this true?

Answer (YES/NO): YES